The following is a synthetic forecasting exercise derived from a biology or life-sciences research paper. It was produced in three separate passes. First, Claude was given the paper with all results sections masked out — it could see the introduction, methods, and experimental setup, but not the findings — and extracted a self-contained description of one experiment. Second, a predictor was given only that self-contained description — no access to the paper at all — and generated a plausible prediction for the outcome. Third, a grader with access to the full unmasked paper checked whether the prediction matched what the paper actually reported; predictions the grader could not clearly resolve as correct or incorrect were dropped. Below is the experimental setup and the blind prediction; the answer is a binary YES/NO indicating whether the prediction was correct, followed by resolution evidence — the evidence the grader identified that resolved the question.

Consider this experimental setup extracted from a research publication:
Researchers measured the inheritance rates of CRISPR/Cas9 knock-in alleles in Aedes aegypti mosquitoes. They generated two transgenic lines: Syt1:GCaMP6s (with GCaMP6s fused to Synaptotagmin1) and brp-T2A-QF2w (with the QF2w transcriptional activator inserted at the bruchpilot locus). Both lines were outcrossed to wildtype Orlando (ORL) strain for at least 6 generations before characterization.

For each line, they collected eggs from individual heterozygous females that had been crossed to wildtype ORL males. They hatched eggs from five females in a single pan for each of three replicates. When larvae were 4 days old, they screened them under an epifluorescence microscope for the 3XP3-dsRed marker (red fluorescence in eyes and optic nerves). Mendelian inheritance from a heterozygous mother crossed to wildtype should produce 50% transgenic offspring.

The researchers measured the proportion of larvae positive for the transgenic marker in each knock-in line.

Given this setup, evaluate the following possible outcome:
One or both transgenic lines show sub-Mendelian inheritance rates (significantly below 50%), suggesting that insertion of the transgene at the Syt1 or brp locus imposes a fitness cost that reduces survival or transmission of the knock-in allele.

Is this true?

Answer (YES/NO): NO